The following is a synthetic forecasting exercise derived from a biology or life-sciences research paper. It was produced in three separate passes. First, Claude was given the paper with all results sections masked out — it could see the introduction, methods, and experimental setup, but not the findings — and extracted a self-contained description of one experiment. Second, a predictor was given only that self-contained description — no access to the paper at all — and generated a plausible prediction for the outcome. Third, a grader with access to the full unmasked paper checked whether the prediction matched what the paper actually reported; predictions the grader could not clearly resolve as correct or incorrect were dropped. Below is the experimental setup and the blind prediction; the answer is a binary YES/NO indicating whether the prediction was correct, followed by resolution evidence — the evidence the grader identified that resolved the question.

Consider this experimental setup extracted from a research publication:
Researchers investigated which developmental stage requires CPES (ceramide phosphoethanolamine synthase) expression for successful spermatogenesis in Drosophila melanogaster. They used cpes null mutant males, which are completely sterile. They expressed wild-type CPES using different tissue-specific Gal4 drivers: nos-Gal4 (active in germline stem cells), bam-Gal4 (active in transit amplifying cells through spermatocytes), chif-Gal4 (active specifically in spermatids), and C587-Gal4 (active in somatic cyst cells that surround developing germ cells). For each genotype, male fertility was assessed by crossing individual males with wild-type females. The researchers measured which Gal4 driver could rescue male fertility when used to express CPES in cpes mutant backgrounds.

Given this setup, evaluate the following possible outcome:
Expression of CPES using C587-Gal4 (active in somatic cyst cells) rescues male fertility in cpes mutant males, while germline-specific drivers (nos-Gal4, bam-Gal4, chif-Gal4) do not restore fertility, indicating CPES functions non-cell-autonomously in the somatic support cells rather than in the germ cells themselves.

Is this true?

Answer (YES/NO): NO